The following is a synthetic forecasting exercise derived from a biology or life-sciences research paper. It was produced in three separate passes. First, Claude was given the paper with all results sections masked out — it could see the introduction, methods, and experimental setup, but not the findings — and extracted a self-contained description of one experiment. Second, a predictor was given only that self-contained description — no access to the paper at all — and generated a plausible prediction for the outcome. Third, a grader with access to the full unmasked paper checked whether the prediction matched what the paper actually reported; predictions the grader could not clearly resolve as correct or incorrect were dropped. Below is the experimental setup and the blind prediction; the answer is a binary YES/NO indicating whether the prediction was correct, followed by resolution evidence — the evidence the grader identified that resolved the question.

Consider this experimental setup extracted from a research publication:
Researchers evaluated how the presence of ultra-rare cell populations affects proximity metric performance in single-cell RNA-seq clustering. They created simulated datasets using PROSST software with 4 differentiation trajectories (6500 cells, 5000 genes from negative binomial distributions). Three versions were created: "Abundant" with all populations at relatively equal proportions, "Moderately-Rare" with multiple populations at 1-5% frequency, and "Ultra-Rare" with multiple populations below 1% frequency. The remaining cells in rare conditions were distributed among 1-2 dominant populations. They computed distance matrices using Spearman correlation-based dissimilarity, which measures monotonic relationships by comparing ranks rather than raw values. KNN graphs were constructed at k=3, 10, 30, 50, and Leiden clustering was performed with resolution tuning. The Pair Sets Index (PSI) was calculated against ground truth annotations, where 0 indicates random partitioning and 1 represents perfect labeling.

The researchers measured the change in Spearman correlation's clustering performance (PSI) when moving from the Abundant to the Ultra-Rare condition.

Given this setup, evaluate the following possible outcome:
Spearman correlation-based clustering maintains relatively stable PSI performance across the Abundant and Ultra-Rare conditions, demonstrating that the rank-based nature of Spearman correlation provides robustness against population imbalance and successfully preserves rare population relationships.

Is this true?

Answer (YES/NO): NO